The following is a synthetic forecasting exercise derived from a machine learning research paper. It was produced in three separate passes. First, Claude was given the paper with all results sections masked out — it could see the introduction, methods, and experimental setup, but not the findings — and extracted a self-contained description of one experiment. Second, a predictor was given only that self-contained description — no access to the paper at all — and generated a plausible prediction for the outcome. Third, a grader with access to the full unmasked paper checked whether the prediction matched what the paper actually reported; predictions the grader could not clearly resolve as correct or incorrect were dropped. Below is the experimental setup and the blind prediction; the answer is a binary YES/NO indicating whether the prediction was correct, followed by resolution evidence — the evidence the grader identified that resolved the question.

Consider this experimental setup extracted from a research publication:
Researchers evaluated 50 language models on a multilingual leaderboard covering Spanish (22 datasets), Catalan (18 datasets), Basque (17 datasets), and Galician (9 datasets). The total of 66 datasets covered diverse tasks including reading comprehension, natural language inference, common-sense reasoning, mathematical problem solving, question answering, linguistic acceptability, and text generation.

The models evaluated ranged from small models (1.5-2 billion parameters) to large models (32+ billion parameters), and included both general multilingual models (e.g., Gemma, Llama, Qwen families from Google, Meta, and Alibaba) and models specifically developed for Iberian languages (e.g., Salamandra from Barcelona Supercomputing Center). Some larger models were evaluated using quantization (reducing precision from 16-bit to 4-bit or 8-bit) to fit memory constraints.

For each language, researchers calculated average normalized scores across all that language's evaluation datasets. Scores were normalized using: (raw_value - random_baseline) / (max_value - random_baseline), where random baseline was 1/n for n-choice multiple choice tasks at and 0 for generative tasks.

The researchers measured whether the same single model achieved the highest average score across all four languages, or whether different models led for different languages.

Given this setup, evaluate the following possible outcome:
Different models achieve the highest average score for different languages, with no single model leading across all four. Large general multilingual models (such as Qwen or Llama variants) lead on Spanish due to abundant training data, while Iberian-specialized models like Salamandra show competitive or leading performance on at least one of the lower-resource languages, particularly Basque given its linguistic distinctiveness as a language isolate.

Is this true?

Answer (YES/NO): NO